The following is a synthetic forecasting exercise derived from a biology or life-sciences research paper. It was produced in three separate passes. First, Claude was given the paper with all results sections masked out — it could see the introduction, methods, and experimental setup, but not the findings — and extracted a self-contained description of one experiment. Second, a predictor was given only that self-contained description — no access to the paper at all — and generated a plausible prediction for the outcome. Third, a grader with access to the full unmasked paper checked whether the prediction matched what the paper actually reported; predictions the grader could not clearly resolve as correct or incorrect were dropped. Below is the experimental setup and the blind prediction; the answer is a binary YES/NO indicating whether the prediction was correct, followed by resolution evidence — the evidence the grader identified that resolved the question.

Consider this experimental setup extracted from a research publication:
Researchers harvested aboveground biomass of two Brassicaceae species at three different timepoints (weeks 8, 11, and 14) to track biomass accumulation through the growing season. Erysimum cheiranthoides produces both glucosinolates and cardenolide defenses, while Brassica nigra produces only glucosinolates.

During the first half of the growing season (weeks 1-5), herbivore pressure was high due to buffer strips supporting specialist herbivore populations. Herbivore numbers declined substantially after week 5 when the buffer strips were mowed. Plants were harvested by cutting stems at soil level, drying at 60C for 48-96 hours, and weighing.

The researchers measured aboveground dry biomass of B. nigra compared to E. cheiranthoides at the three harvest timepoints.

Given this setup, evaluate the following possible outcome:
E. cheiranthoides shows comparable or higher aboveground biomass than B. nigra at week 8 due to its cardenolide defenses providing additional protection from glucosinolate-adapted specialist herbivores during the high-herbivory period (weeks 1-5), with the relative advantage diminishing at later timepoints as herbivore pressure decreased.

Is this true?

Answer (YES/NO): YES